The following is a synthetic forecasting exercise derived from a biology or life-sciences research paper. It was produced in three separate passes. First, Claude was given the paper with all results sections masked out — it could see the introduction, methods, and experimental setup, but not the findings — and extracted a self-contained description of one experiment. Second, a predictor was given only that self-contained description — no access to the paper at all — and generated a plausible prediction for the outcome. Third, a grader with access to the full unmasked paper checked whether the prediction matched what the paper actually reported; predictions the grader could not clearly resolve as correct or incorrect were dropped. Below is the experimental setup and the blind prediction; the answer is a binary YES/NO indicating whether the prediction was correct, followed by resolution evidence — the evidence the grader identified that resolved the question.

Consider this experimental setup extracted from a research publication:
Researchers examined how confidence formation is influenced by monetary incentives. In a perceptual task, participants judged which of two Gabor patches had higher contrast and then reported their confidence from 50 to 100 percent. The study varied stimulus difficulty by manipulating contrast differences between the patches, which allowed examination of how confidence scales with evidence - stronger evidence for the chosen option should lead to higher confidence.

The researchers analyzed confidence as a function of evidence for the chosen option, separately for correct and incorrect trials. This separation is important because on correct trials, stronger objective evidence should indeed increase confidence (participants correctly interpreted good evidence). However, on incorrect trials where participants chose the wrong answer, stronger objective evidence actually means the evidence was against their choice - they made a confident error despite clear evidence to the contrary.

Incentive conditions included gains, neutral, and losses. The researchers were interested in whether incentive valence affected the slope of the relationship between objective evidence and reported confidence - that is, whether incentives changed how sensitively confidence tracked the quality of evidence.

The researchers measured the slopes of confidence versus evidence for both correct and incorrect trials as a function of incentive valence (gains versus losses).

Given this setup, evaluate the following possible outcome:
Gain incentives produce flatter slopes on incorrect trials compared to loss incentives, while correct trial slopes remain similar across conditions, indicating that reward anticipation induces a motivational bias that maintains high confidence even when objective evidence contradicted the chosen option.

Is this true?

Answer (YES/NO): NO